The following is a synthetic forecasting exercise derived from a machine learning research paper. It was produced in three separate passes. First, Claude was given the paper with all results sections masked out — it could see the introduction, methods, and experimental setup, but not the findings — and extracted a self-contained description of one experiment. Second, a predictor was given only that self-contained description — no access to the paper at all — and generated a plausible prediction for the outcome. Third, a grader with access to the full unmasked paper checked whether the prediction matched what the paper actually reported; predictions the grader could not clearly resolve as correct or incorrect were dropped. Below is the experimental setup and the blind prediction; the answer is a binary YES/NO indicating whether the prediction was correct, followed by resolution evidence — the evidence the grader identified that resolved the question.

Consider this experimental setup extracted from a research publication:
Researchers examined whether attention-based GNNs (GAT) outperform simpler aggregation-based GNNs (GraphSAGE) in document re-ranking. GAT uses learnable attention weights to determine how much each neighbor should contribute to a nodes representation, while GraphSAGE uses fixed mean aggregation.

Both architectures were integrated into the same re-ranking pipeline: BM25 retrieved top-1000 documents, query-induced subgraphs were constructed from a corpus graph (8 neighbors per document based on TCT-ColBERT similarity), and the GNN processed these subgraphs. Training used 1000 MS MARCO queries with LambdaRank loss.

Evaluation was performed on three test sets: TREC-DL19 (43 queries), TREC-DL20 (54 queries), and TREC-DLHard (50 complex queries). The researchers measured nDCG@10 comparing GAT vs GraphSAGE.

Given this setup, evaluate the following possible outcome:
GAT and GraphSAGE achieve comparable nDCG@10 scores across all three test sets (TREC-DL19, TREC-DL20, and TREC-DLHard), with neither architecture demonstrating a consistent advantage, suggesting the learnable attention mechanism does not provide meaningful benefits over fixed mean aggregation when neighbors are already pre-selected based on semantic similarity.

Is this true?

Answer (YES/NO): YES